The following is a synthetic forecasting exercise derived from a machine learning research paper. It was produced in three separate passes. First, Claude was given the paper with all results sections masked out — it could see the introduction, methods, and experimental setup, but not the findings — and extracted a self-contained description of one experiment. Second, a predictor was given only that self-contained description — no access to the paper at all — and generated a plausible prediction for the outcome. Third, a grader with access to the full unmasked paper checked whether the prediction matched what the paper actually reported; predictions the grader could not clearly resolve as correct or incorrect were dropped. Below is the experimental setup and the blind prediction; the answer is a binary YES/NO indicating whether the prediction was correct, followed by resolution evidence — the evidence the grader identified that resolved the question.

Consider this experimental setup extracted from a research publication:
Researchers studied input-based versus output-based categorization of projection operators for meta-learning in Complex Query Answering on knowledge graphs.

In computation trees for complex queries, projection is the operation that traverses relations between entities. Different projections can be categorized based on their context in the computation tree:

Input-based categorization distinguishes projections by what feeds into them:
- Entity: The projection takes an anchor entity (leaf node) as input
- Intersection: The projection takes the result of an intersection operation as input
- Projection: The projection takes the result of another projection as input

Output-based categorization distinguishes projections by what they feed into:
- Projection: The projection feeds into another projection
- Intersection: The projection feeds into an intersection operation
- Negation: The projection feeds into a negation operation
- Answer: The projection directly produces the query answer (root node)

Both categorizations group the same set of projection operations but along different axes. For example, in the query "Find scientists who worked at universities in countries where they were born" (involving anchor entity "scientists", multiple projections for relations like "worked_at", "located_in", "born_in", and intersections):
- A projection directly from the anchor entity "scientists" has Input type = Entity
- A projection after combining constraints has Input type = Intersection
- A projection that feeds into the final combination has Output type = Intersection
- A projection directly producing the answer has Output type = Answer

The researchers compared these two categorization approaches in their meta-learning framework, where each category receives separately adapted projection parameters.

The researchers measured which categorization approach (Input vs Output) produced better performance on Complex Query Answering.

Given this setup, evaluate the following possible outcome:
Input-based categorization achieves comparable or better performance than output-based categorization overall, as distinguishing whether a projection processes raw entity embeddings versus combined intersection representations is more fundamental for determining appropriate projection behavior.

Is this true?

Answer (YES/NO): NO